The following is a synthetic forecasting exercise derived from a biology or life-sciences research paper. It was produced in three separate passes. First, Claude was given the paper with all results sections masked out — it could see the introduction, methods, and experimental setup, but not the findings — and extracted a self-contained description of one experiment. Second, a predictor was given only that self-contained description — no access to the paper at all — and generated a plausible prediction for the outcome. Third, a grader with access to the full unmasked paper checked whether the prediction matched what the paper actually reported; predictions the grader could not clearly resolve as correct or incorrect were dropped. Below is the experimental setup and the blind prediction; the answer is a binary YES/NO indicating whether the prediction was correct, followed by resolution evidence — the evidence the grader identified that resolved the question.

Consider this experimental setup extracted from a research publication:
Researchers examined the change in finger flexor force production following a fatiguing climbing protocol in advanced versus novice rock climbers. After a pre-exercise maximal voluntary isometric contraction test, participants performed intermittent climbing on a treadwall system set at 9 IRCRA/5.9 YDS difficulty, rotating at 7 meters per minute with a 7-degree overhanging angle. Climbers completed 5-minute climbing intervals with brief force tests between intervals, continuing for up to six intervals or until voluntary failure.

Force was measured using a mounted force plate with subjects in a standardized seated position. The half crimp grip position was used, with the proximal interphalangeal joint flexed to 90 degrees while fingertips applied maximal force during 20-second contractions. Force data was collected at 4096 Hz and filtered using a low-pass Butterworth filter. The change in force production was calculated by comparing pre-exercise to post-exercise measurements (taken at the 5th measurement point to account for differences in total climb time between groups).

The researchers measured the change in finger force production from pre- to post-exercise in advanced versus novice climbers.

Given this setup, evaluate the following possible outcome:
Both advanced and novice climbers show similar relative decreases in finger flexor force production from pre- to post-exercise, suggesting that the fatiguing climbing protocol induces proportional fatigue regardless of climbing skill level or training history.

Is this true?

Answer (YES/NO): NO